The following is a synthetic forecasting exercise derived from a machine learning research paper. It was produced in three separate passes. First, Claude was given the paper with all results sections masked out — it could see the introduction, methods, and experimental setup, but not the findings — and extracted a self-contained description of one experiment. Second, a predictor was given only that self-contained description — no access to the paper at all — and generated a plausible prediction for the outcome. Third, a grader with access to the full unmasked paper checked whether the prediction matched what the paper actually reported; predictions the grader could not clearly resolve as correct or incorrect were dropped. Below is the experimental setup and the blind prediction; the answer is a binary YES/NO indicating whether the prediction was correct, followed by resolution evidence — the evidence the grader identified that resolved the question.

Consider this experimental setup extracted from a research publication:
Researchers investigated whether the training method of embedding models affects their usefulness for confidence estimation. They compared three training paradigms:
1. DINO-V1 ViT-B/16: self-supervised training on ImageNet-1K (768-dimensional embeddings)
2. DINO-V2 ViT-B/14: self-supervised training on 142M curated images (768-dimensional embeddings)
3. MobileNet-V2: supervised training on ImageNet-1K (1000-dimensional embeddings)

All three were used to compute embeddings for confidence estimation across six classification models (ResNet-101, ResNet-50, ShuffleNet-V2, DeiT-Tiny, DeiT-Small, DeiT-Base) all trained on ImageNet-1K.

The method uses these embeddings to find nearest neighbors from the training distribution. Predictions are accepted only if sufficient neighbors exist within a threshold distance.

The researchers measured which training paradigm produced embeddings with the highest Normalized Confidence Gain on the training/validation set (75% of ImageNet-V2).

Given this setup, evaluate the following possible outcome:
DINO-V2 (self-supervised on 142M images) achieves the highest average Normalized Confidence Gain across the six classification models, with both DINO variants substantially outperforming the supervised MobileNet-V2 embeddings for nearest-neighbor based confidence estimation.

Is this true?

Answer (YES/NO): YES